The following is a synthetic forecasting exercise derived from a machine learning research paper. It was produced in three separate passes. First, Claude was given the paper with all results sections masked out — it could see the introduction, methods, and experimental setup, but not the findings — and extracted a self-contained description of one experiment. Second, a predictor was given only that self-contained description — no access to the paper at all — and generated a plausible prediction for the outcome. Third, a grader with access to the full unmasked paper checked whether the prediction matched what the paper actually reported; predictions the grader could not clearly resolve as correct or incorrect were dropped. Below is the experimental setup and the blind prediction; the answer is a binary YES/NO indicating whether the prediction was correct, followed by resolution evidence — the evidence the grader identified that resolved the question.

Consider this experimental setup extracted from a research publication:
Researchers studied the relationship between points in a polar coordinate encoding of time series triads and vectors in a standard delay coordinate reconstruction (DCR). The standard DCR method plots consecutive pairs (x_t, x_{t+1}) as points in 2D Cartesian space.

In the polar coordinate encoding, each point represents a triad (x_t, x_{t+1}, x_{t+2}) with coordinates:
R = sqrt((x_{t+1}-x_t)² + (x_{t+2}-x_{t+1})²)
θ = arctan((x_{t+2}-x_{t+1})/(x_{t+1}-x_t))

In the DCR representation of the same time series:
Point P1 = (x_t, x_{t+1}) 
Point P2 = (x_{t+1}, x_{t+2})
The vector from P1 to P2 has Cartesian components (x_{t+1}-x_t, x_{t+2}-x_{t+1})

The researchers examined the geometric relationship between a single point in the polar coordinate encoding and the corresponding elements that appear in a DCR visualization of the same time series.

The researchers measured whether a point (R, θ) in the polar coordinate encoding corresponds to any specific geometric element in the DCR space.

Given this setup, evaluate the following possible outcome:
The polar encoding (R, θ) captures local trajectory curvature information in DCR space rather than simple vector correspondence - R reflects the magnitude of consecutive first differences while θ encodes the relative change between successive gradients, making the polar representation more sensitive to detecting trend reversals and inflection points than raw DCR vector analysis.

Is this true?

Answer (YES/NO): NO